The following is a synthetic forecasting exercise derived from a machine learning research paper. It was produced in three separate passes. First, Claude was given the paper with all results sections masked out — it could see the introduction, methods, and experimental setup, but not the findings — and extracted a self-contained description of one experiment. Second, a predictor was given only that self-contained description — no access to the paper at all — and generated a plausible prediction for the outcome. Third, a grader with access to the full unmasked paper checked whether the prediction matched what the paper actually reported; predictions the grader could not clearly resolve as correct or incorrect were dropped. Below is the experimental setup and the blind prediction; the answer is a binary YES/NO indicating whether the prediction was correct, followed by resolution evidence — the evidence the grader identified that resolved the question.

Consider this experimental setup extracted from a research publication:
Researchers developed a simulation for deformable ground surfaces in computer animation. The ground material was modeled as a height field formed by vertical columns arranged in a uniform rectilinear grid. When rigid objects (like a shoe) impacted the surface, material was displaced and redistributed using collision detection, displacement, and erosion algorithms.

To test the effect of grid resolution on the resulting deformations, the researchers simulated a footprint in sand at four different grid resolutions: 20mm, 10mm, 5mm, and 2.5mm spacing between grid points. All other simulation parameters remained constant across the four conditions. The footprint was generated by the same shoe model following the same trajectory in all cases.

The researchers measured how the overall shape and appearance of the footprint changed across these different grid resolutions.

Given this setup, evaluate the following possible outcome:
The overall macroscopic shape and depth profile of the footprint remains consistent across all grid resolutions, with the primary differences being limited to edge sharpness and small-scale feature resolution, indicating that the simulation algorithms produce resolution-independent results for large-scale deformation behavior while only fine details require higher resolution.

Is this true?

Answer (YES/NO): YES